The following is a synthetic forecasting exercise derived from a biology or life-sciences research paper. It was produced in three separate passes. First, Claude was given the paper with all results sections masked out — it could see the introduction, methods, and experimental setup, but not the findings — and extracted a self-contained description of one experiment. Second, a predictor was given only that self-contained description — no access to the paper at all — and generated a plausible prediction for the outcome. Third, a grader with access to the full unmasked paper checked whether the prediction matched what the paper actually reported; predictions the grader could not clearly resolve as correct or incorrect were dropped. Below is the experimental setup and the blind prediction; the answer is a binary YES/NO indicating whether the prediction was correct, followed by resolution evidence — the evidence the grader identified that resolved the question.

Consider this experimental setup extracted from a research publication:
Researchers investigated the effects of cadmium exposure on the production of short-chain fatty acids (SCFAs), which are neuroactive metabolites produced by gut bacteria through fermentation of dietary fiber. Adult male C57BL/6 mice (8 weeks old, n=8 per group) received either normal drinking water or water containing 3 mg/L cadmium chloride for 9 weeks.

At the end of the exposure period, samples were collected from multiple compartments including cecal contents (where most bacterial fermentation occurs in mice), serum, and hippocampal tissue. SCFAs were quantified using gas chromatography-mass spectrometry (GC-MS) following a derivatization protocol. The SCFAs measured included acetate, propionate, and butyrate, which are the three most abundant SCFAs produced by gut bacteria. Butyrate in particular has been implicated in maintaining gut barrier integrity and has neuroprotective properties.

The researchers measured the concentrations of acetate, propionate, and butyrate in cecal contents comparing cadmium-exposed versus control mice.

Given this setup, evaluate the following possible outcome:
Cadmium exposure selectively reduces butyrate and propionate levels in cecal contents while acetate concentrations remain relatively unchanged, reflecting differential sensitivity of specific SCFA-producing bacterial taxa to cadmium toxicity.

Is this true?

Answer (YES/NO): NO